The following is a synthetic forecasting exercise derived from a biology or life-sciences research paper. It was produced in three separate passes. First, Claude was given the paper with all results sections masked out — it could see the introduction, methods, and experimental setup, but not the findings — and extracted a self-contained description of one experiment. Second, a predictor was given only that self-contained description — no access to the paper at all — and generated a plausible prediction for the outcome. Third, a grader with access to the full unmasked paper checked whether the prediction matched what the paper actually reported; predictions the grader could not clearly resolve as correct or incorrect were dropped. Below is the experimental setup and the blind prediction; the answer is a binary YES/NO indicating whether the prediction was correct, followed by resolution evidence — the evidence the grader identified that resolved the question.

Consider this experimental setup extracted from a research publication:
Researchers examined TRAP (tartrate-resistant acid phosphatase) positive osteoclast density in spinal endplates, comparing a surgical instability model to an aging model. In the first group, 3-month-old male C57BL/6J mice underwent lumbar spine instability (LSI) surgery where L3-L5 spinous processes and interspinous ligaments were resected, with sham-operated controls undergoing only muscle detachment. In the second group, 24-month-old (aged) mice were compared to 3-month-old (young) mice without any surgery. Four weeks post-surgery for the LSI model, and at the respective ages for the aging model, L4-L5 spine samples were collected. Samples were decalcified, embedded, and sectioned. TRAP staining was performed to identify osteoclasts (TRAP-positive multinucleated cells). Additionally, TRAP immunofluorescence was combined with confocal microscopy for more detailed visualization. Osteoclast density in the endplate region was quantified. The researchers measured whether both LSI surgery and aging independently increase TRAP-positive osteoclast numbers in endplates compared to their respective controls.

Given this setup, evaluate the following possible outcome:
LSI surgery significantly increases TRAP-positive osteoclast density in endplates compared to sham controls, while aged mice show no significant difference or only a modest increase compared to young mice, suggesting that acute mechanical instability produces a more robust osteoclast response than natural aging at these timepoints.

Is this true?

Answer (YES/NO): NO